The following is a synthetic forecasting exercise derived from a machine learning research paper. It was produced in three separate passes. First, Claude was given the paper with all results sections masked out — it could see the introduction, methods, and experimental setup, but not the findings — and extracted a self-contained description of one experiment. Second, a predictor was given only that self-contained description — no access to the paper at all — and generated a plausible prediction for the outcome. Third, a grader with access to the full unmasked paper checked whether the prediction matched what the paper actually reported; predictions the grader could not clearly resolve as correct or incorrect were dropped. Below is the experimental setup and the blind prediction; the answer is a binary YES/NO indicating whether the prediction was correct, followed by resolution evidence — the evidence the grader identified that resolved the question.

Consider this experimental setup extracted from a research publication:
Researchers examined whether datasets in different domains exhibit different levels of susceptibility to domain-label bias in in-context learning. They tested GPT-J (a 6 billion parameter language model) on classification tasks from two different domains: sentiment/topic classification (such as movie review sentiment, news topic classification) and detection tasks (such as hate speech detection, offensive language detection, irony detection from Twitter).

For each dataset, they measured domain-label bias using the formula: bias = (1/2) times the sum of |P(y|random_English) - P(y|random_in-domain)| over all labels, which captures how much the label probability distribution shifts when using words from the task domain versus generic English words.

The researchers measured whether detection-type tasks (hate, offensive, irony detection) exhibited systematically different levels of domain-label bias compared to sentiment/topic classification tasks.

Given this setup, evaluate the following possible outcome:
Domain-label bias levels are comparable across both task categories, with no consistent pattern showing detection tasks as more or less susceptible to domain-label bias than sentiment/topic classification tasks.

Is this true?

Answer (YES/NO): NO